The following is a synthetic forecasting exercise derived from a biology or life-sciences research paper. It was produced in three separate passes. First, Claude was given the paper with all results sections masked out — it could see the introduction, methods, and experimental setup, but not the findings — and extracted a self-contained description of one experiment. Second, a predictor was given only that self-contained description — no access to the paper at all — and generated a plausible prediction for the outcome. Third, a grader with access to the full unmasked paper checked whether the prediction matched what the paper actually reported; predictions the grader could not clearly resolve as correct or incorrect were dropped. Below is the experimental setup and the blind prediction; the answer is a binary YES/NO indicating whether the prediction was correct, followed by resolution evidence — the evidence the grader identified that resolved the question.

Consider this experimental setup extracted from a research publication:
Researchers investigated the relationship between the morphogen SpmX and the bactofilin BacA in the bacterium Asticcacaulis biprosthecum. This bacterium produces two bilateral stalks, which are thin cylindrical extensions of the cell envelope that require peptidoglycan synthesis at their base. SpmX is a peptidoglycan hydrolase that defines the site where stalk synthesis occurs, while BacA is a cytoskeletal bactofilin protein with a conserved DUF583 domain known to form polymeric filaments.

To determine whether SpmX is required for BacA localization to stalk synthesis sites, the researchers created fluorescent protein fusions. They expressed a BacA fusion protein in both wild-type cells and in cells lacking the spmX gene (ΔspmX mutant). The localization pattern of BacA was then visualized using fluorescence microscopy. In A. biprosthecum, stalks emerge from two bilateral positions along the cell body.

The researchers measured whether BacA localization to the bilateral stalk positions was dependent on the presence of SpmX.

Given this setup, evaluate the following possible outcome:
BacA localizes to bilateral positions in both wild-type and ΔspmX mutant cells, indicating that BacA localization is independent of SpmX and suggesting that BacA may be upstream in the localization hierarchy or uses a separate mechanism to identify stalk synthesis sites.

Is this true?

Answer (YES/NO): NO